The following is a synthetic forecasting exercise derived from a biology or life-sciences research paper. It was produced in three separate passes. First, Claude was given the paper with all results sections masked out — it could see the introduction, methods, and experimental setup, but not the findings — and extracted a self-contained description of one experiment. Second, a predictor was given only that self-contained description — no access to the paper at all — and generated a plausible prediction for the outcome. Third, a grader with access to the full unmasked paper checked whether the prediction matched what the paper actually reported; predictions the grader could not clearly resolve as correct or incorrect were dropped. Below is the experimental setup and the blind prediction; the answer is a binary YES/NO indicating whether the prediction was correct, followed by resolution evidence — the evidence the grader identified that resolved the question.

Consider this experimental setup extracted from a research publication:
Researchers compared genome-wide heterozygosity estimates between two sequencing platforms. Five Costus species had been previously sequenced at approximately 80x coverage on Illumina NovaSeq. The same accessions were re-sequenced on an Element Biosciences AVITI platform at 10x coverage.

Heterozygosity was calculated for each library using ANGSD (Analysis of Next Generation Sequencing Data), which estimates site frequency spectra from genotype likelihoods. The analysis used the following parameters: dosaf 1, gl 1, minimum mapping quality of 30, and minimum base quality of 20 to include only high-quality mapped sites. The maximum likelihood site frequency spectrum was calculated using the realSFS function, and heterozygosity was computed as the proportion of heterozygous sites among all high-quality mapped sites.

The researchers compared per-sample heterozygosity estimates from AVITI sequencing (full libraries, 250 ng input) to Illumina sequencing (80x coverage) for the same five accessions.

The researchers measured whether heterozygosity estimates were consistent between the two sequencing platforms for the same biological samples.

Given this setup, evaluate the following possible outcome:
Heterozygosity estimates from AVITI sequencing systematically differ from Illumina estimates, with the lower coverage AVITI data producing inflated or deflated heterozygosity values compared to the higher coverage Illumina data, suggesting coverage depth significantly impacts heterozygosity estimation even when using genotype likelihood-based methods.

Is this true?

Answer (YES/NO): NO